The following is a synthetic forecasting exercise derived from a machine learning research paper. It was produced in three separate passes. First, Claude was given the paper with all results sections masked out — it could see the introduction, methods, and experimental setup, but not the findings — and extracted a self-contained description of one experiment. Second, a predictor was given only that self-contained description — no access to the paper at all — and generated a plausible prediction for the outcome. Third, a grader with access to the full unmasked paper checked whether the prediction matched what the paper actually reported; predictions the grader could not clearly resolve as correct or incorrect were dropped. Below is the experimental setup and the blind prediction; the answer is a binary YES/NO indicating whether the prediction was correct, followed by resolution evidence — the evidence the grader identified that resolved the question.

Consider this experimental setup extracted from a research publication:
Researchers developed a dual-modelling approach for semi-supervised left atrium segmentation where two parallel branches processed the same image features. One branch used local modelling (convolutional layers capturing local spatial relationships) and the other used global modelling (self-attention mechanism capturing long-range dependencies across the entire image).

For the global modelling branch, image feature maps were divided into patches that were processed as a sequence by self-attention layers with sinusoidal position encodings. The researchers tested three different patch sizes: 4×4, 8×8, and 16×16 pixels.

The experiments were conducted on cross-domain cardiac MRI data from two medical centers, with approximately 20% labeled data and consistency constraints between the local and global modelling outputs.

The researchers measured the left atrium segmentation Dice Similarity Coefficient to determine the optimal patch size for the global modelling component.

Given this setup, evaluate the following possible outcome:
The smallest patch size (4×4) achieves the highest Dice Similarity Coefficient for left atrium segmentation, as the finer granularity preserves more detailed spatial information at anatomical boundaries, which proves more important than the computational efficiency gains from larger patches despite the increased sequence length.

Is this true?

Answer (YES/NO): NO